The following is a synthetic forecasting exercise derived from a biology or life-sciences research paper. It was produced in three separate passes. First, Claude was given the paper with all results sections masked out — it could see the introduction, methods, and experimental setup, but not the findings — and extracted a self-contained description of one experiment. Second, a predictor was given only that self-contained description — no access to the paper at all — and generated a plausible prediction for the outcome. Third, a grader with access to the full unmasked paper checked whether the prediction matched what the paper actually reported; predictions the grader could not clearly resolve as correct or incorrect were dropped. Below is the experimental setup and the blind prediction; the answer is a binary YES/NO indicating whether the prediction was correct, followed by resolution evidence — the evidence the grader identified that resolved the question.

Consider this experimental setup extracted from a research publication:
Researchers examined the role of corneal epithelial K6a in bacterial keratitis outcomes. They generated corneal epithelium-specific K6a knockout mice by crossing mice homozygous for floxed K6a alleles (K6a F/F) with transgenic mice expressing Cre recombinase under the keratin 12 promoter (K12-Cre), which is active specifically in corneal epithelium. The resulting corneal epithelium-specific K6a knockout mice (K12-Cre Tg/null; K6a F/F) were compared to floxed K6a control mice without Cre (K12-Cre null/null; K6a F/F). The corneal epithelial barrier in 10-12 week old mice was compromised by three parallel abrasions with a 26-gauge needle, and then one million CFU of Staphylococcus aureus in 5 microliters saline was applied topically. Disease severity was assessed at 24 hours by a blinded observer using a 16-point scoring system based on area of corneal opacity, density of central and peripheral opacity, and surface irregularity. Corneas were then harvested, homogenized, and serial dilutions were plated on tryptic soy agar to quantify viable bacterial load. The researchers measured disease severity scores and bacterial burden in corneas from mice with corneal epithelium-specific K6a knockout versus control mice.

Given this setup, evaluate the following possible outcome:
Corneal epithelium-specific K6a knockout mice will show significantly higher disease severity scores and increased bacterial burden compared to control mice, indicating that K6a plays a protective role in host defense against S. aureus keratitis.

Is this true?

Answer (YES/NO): YES